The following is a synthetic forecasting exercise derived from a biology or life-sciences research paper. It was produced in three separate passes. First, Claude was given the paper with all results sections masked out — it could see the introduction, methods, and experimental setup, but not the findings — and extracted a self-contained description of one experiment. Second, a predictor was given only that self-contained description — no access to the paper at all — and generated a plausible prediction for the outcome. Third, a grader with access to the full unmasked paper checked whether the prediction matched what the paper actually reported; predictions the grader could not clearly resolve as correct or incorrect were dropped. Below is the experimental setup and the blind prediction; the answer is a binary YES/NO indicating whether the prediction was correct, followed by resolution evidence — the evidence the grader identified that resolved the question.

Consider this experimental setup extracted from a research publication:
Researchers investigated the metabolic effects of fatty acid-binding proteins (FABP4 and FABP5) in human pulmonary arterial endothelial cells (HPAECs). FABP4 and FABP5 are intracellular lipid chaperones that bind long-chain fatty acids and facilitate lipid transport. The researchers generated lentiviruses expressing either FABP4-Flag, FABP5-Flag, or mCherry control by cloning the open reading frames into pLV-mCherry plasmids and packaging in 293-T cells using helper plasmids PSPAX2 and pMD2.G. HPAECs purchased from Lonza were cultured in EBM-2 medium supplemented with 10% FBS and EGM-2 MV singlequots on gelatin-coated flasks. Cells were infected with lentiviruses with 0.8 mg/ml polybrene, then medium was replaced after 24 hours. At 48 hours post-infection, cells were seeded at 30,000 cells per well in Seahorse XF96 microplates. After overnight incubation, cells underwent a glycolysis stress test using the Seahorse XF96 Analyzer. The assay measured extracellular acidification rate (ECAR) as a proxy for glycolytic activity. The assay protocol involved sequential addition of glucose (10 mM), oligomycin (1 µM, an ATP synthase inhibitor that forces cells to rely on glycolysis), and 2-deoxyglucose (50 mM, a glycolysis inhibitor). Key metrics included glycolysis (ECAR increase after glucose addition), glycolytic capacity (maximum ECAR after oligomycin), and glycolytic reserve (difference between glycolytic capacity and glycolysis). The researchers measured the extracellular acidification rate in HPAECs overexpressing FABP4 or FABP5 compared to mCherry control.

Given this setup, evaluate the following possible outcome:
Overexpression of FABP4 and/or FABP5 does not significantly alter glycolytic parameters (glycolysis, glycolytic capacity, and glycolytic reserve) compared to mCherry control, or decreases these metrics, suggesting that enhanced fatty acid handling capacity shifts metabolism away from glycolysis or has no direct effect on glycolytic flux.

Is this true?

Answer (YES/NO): NO